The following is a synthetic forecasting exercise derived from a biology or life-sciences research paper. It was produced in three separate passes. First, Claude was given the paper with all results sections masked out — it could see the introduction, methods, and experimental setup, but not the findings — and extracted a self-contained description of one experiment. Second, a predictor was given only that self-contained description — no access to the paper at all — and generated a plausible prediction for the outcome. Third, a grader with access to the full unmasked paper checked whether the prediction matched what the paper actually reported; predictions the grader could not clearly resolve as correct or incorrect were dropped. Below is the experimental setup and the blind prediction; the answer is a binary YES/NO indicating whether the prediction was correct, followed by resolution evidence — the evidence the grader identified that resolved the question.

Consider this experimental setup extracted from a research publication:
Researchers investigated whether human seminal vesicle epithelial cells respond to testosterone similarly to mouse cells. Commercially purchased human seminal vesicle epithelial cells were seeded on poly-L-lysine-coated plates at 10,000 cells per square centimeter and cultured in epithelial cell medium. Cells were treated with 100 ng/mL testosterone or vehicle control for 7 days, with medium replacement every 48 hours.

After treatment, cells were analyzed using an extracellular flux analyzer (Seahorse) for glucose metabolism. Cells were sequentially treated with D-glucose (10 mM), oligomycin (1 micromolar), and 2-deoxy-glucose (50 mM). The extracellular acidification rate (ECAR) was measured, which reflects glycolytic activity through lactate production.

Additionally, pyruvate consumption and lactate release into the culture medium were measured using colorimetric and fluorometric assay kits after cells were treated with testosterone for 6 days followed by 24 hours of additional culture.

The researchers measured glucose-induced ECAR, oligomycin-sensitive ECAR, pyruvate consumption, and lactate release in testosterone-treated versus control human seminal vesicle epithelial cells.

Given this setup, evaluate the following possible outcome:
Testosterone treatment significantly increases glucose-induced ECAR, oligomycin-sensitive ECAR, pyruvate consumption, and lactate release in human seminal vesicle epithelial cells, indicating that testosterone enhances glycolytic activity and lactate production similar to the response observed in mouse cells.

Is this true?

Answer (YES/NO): NO